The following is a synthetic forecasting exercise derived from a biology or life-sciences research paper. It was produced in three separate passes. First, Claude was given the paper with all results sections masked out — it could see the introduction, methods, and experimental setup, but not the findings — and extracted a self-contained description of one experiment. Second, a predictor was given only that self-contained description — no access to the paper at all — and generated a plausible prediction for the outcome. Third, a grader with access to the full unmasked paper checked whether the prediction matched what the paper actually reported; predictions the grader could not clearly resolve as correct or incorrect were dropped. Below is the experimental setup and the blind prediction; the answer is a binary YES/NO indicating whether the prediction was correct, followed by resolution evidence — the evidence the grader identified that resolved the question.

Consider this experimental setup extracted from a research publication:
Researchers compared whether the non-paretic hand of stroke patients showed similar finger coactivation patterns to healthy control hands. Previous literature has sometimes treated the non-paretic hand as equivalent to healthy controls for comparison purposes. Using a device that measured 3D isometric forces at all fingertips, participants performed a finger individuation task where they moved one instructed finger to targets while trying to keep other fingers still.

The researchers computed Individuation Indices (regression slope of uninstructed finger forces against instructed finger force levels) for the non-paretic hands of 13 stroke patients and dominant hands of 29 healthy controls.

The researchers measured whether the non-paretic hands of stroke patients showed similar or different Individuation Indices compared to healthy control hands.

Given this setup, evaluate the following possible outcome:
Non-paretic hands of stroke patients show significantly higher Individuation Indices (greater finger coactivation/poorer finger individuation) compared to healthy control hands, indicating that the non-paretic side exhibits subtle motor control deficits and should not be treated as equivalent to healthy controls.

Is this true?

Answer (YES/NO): NO